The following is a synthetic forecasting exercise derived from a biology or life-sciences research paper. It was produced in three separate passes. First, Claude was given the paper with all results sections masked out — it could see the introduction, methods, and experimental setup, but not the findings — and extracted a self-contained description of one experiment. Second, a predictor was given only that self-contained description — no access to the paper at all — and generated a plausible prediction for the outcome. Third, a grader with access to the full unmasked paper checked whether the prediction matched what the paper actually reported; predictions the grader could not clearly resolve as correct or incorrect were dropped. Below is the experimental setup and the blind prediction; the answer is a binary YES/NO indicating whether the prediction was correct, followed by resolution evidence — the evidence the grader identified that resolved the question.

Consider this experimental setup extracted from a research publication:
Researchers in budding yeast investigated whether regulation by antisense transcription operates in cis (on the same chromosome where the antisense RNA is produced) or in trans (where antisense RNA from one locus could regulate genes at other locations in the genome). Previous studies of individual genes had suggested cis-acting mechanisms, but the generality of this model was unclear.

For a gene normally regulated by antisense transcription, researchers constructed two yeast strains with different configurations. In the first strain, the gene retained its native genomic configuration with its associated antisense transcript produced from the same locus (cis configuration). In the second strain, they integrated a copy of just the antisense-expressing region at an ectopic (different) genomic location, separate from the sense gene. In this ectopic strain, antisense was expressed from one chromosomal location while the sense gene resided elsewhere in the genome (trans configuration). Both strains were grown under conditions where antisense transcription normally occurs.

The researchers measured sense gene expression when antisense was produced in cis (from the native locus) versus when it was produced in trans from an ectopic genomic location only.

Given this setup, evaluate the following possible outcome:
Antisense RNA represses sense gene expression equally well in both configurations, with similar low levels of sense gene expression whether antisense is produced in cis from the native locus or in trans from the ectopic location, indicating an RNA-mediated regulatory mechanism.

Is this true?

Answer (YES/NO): NO